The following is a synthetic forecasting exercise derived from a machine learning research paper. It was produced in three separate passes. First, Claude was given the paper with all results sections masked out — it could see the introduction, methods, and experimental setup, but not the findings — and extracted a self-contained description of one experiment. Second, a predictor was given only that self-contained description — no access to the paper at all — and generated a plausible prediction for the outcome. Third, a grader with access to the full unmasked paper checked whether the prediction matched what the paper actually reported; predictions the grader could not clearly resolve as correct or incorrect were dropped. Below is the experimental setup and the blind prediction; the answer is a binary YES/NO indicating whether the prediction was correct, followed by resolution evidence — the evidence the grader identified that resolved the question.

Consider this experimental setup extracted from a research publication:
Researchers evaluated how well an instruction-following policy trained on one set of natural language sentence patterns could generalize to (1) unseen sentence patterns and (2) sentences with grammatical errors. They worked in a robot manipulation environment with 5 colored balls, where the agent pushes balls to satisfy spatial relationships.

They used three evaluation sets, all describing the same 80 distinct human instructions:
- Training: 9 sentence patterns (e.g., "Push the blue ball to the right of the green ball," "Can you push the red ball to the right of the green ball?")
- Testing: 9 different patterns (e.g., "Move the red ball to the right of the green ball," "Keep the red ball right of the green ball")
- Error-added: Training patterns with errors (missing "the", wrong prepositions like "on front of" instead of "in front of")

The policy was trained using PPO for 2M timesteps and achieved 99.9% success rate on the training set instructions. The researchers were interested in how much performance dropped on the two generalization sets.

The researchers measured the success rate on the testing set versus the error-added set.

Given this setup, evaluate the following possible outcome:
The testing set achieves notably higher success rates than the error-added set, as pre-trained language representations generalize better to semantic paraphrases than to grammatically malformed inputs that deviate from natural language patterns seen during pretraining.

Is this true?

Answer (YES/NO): NO